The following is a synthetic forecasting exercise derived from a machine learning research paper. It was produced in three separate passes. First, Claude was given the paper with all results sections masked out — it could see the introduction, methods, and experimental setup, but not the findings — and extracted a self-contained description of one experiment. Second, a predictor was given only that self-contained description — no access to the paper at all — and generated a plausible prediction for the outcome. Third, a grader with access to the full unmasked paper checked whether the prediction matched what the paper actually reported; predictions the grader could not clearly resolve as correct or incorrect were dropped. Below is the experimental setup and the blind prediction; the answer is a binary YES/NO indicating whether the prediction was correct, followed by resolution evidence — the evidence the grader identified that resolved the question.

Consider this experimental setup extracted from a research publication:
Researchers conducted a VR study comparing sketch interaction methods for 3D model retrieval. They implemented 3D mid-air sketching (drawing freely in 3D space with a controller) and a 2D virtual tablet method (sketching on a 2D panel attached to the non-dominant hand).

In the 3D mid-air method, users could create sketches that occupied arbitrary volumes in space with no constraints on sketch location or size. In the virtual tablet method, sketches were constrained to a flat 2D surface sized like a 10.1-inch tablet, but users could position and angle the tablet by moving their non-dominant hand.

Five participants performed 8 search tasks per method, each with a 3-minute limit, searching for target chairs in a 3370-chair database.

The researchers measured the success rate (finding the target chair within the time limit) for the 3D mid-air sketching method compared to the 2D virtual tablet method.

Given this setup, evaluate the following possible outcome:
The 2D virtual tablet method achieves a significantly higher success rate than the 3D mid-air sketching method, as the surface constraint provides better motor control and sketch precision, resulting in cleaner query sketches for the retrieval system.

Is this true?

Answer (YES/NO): NO